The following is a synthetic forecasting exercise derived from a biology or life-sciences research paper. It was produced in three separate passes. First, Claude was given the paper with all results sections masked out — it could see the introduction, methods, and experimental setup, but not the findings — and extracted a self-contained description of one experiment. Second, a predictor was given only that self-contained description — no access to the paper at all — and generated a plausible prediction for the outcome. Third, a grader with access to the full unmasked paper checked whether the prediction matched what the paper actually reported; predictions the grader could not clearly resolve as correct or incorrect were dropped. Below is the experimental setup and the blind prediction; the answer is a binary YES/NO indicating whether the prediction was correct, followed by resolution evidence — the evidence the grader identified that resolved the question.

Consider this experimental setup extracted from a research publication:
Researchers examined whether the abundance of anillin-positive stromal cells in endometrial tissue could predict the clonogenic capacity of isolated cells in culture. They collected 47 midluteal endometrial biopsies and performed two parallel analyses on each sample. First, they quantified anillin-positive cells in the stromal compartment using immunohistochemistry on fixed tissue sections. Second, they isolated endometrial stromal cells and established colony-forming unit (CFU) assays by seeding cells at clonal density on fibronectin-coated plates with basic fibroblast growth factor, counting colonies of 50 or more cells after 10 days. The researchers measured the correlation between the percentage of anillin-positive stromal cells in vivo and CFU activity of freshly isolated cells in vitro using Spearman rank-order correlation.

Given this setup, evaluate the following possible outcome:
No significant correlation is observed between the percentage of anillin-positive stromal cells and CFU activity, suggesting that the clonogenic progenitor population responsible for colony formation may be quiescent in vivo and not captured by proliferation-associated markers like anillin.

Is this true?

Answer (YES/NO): NO